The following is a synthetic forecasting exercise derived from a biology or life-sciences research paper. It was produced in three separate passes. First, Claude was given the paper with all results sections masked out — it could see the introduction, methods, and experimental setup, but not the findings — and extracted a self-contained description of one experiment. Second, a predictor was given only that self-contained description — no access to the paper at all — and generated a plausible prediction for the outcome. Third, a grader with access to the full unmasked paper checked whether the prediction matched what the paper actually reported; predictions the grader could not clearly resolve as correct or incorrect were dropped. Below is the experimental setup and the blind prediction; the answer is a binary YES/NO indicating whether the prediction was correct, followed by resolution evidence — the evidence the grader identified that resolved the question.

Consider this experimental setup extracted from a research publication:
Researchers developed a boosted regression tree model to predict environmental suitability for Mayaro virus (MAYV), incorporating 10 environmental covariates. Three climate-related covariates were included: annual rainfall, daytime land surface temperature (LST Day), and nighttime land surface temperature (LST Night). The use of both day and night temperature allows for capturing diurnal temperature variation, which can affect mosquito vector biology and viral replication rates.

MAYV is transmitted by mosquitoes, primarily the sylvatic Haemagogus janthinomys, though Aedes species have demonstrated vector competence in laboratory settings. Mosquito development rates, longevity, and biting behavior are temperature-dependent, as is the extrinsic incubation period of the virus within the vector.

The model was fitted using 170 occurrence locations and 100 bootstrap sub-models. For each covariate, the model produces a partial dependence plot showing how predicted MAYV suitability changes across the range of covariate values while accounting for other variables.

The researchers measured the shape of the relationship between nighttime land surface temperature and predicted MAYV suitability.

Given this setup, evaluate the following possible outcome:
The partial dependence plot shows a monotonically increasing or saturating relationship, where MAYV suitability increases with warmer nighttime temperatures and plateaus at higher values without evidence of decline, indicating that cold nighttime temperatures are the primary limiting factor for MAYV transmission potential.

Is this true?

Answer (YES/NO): NO